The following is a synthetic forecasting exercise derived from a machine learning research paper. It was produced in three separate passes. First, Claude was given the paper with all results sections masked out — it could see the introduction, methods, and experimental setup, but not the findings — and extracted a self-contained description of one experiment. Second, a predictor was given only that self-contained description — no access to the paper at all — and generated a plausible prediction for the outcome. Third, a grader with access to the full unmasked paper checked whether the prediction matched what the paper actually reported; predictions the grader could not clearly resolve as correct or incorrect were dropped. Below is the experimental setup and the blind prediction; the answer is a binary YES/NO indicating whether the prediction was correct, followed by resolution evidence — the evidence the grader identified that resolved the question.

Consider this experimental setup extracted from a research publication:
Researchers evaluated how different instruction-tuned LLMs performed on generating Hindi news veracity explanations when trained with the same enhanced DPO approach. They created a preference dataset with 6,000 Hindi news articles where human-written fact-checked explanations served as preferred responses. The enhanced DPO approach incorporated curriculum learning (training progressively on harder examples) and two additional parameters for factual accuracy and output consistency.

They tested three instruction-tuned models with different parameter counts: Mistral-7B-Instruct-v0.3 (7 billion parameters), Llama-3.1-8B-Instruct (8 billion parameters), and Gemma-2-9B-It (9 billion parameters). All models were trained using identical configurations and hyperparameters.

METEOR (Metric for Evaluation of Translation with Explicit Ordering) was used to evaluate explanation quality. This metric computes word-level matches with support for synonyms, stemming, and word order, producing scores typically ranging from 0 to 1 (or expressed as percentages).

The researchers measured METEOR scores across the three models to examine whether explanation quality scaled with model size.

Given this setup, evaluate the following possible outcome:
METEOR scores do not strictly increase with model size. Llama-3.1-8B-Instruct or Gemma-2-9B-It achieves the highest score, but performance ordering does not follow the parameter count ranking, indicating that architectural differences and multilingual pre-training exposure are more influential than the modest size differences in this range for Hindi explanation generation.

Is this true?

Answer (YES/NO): NO